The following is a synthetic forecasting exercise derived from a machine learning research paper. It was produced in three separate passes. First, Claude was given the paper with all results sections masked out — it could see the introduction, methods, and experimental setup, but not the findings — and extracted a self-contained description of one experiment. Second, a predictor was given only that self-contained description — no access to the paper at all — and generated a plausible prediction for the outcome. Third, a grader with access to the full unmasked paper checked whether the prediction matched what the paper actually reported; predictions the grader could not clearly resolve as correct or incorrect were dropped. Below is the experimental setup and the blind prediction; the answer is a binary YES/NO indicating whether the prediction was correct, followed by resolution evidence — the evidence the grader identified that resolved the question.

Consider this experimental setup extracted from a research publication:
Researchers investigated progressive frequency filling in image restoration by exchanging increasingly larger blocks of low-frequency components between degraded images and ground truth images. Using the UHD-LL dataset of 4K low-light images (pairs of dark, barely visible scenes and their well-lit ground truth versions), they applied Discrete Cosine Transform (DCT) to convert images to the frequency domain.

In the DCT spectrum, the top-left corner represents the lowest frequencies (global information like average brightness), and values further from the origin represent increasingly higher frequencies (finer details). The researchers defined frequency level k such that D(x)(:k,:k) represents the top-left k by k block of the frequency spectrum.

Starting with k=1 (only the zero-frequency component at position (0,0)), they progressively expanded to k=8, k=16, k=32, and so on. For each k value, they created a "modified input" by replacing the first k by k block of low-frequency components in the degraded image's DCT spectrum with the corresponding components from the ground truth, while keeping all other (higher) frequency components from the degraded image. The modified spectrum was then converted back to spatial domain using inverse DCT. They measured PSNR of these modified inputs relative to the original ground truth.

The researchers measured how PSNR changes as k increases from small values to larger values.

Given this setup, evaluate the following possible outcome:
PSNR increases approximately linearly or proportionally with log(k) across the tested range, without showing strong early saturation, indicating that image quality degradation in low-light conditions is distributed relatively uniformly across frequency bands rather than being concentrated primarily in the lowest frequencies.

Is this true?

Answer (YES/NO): NO